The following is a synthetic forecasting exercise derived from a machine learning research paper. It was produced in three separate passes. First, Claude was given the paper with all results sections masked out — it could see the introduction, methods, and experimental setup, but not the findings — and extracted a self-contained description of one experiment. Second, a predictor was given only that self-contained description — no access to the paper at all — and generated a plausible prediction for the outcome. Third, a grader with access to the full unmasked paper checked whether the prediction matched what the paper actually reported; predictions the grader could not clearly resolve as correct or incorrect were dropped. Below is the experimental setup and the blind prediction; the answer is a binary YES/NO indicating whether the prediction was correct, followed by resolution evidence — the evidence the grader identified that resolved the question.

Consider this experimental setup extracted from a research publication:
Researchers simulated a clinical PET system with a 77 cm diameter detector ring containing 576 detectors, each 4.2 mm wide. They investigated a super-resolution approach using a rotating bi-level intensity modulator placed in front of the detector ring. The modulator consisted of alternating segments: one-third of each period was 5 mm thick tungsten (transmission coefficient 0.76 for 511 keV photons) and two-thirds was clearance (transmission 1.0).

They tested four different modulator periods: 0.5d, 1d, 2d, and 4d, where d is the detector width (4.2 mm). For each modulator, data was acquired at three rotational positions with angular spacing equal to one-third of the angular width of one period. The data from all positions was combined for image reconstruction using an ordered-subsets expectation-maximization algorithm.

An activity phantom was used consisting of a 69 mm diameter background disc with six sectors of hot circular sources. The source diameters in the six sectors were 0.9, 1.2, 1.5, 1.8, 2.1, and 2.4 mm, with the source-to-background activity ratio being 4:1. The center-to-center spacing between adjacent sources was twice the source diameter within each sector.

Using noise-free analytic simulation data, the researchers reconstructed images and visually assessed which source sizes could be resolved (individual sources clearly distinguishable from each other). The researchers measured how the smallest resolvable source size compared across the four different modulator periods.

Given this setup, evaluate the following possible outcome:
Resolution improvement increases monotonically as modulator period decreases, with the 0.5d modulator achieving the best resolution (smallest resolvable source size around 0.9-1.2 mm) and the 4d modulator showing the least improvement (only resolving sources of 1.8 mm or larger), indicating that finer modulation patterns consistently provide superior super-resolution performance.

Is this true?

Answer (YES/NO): NO